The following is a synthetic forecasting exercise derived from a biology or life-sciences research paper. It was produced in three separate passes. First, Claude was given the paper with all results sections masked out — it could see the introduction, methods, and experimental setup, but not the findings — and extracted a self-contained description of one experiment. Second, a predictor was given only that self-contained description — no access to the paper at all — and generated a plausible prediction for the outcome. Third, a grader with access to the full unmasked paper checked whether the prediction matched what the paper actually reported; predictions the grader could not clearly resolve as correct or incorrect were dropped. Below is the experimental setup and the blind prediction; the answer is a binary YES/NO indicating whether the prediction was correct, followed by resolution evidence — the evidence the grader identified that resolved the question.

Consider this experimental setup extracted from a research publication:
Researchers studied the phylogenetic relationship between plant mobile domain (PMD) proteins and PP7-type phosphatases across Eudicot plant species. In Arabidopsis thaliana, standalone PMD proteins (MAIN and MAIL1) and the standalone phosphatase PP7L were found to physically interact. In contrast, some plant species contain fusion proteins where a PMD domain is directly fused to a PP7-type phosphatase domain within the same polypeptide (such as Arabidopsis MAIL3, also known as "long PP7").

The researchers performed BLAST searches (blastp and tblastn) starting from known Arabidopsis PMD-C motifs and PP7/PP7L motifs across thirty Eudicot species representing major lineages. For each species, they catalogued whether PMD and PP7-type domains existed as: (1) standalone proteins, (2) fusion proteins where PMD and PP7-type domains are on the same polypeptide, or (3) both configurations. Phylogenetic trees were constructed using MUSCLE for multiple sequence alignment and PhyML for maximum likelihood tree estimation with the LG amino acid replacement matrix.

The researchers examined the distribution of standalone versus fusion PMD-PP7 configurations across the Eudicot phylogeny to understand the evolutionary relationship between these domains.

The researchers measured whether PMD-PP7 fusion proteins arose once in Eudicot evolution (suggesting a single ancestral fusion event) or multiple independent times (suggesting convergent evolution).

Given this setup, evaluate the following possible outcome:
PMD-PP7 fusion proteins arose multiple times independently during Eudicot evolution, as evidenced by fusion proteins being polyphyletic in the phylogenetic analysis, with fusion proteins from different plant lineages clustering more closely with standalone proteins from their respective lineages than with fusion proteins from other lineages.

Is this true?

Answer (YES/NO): YES